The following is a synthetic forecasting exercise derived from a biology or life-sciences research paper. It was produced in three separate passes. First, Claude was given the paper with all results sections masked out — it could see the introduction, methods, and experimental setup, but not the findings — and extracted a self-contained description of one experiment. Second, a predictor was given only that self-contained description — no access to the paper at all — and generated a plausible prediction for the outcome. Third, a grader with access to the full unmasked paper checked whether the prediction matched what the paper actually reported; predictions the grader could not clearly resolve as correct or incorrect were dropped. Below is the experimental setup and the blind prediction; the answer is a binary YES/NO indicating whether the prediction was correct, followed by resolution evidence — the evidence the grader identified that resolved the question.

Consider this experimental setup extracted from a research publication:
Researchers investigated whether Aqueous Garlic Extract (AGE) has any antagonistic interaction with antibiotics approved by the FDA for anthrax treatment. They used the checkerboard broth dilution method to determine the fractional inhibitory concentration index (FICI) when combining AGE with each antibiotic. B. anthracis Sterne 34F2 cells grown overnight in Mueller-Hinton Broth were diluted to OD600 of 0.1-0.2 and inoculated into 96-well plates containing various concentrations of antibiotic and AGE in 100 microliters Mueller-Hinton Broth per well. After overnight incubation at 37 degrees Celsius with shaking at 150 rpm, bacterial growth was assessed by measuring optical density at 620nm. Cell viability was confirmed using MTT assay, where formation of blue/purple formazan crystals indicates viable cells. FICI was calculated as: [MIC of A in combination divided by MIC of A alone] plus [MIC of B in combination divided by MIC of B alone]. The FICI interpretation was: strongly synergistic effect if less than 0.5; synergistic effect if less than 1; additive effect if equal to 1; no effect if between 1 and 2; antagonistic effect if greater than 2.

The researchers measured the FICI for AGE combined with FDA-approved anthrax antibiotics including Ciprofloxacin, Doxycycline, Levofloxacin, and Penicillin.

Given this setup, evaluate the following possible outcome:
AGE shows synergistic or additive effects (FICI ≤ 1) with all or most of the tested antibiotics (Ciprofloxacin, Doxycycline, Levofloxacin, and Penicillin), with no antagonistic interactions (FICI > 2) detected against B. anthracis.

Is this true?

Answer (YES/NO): NO